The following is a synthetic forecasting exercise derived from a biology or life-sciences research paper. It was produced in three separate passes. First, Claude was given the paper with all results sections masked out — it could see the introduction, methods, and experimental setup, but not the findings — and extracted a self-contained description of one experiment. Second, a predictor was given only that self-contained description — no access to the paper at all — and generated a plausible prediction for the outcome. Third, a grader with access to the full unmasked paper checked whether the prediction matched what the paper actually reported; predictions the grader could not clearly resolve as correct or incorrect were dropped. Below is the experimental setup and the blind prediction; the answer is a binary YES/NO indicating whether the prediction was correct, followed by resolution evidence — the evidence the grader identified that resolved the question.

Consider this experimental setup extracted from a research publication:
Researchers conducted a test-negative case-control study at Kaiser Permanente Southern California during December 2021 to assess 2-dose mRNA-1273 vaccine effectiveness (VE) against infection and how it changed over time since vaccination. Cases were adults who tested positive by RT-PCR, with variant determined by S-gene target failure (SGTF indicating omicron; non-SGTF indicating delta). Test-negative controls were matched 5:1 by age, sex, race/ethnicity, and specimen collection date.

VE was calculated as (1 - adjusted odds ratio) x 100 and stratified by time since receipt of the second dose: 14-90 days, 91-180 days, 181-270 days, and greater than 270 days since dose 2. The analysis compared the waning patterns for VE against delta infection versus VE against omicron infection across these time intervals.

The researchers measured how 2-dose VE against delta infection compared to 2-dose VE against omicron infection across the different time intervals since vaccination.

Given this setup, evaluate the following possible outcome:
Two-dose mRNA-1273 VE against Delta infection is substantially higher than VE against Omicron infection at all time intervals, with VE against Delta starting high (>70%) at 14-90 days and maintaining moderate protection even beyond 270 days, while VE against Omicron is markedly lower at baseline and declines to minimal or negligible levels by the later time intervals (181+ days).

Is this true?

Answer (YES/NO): YES